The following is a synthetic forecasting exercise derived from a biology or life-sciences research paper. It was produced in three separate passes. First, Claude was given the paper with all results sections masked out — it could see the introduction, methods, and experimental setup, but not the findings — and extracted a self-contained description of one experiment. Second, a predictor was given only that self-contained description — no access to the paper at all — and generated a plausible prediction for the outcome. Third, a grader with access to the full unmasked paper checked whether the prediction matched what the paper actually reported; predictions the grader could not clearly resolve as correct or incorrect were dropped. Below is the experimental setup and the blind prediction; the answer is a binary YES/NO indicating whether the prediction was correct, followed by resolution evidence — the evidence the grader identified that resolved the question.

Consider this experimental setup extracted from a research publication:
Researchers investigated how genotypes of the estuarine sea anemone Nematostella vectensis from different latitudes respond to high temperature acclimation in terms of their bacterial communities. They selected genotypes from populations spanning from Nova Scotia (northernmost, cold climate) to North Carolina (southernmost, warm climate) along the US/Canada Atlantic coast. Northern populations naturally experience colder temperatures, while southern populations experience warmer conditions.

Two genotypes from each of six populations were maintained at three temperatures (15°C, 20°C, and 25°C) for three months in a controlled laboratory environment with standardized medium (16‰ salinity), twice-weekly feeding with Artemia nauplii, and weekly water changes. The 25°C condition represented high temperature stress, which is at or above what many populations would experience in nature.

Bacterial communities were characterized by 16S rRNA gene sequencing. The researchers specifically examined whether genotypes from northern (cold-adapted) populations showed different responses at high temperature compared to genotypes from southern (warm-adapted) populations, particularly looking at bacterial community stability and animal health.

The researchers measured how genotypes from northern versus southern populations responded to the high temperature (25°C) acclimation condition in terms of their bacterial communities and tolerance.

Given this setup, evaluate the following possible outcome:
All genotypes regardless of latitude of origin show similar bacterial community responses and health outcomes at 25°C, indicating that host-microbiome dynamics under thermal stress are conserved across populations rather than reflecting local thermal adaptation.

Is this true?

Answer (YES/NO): NO